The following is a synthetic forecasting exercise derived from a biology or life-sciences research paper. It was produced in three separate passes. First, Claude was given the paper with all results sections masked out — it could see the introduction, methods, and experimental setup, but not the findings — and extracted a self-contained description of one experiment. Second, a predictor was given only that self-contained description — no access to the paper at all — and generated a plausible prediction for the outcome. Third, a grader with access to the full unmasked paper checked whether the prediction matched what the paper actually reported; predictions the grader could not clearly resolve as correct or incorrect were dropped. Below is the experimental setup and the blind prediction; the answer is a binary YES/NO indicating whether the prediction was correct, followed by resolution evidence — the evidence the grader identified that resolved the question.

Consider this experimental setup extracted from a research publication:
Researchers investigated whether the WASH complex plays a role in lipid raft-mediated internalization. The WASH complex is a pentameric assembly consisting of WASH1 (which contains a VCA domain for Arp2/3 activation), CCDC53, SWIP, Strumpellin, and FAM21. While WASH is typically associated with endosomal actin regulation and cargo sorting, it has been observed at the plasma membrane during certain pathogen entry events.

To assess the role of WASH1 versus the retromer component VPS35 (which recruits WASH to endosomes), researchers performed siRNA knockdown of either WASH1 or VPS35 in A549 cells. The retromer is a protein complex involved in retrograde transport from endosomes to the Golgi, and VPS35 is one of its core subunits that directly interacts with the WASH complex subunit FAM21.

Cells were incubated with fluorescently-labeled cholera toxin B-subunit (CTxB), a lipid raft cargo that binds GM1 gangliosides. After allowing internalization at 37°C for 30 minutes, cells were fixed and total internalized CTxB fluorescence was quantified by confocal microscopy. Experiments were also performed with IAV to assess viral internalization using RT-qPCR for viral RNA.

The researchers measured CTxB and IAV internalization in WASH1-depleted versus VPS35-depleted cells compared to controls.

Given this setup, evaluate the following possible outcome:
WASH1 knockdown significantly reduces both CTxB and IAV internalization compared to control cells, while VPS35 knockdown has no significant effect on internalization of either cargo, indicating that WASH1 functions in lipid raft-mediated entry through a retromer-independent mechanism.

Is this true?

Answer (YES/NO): NO